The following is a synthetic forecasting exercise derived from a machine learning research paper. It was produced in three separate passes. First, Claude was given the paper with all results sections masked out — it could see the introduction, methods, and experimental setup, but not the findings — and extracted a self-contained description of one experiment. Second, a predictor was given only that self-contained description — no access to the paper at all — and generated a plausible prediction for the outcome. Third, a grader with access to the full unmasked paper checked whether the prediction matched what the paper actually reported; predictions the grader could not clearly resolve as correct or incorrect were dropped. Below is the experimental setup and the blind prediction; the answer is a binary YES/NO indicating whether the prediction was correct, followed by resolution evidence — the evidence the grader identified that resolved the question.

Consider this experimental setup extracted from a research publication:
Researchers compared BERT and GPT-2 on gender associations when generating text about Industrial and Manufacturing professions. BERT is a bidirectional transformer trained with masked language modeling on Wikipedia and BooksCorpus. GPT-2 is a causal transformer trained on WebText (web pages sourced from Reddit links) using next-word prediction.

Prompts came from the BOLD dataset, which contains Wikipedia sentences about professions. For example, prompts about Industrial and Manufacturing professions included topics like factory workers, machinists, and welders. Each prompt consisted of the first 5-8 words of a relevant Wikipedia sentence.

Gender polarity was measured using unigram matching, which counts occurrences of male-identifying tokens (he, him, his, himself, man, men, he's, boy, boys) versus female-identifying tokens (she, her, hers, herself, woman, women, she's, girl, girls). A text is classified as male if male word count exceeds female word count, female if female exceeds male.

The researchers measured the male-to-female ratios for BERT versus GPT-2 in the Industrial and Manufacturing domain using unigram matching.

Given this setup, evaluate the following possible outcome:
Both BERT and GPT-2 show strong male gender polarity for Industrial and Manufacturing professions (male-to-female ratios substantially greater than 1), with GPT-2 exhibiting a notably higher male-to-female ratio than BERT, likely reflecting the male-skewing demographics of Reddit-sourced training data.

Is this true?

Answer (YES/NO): NO